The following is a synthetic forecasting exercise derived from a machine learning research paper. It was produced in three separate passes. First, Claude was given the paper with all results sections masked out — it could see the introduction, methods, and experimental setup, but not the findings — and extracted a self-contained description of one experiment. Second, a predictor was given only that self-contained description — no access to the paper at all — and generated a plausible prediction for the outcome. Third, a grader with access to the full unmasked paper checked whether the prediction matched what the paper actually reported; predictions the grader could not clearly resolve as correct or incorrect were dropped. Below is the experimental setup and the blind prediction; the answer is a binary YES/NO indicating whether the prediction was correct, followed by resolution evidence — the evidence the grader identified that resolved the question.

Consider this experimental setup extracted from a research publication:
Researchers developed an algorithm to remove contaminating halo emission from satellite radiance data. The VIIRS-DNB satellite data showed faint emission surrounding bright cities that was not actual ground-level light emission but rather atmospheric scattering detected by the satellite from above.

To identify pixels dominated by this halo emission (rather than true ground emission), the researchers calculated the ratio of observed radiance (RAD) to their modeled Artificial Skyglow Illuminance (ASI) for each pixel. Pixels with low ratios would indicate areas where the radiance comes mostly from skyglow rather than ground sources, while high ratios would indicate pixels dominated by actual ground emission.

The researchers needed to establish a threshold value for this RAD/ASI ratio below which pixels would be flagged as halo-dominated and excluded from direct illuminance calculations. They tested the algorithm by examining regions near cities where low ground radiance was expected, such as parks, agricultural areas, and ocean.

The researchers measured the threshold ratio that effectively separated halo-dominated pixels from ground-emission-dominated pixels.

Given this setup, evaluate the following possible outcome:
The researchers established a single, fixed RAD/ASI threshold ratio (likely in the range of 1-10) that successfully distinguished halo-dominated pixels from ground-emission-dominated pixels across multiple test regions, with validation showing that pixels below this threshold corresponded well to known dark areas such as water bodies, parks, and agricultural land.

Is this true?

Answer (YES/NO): NO